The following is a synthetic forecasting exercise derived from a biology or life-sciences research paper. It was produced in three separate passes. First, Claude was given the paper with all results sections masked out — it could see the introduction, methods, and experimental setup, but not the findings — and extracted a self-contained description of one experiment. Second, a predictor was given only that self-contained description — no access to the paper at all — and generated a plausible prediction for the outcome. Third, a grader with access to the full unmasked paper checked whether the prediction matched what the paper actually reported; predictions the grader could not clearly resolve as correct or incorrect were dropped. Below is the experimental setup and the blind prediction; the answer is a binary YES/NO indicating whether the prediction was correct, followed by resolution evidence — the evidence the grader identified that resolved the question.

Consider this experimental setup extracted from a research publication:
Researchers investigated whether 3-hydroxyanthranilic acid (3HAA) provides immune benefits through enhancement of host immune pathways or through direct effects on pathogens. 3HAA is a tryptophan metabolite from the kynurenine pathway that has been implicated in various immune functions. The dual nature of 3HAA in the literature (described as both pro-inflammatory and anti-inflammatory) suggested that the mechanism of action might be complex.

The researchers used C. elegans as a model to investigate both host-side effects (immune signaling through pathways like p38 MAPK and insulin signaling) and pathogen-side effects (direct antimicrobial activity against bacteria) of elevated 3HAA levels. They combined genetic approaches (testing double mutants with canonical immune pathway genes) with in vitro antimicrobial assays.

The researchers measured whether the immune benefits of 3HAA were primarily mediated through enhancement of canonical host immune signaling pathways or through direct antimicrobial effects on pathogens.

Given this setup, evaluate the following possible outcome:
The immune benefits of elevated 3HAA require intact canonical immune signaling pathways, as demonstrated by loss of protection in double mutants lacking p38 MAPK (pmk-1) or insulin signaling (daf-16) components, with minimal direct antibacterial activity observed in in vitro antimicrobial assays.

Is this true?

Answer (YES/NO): NO